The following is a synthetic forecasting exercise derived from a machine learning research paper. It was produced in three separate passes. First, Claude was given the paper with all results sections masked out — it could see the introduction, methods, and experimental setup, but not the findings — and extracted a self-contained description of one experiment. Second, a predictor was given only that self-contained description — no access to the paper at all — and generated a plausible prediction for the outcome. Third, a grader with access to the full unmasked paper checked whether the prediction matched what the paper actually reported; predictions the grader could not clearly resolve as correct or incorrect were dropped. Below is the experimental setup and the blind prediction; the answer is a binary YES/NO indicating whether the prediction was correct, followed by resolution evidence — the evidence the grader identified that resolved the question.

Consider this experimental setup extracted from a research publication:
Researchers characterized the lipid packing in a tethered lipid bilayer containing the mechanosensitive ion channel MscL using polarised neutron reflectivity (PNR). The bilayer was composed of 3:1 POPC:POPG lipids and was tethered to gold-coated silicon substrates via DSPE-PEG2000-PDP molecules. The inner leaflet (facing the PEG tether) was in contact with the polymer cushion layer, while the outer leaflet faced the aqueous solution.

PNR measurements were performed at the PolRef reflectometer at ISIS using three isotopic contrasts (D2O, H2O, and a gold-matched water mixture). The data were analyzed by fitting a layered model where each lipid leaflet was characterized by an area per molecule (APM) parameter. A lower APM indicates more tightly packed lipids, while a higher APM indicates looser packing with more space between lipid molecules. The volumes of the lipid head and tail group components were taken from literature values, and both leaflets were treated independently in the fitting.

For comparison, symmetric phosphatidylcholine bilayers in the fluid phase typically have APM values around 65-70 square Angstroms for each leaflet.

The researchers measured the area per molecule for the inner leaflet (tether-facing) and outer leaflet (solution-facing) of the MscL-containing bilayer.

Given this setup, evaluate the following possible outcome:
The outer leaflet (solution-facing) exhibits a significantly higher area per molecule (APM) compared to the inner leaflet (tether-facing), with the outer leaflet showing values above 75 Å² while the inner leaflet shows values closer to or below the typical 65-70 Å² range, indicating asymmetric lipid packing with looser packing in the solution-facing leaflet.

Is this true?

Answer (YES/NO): NO